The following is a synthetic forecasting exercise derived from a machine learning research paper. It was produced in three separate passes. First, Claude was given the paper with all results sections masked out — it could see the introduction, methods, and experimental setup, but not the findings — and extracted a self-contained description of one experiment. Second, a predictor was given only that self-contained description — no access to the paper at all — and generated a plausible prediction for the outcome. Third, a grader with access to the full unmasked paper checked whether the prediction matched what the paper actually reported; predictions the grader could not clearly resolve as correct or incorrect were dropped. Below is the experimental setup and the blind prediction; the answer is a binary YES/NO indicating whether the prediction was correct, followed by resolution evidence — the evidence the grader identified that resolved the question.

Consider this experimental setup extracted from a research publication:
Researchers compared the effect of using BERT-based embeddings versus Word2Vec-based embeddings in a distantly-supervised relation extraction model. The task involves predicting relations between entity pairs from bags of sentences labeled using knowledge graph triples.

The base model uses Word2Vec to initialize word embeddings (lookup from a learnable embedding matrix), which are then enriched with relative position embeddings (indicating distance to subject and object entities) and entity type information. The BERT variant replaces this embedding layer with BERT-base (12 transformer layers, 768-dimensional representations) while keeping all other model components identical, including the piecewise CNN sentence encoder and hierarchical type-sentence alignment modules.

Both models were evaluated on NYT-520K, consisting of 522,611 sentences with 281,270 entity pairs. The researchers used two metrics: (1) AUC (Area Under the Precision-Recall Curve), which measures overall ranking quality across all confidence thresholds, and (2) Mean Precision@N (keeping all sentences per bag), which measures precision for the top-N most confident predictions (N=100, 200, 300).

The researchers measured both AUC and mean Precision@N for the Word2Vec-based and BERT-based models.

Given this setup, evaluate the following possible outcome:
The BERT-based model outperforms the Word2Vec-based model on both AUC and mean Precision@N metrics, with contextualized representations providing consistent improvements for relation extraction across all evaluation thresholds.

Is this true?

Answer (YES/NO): NO